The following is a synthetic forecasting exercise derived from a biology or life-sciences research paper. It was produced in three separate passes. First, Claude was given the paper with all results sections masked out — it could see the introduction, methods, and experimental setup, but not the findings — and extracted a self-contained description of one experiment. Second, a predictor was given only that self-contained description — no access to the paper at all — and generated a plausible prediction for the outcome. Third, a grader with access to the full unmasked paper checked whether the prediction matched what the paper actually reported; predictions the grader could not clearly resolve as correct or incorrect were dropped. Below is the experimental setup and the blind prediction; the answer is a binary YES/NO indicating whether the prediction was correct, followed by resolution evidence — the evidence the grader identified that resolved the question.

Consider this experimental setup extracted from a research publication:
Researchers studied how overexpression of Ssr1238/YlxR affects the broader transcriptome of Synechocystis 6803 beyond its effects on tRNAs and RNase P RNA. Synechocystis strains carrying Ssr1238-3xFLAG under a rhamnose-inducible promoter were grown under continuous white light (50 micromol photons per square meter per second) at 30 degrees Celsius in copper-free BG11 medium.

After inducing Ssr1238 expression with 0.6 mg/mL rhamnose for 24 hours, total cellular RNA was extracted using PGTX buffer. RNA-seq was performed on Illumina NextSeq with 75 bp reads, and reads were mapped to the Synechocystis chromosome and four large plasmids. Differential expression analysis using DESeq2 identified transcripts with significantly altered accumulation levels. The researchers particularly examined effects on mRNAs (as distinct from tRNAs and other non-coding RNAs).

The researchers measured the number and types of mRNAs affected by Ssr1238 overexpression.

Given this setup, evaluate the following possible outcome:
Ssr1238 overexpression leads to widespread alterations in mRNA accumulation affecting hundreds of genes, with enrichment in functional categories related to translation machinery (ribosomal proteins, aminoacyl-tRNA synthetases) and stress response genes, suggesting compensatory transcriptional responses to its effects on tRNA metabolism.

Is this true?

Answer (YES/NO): NO